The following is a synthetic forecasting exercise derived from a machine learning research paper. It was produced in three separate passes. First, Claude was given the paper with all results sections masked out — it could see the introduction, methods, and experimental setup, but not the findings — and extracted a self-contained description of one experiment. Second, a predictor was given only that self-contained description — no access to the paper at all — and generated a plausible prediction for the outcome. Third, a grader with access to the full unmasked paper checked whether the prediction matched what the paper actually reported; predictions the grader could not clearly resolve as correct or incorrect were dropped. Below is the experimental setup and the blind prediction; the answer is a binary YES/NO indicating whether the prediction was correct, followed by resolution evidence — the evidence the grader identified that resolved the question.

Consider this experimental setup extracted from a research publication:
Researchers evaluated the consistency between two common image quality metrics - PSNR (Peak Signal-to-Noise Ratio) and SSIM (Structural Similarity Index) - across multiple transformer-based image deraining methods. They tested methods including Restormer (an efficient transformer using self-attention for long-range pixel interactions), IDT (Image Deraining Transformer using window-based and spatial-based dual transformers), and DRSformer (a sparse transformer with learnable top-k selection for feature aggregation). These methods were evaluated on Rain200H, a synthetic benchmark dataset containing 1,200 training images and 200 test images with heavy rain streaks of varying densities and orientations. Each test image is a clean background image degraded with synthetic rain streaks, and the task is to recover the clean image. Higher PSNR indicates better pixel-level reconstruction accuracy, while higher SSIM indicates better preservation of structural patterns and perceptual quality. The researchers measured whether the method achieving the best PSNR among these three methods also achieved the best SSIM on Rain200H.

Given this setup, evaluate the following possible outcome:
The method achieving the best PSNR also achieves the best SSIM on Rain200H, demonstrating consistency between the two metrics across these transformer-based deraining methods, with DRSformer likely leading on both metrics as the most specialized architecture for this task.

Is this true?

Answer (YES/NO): NO